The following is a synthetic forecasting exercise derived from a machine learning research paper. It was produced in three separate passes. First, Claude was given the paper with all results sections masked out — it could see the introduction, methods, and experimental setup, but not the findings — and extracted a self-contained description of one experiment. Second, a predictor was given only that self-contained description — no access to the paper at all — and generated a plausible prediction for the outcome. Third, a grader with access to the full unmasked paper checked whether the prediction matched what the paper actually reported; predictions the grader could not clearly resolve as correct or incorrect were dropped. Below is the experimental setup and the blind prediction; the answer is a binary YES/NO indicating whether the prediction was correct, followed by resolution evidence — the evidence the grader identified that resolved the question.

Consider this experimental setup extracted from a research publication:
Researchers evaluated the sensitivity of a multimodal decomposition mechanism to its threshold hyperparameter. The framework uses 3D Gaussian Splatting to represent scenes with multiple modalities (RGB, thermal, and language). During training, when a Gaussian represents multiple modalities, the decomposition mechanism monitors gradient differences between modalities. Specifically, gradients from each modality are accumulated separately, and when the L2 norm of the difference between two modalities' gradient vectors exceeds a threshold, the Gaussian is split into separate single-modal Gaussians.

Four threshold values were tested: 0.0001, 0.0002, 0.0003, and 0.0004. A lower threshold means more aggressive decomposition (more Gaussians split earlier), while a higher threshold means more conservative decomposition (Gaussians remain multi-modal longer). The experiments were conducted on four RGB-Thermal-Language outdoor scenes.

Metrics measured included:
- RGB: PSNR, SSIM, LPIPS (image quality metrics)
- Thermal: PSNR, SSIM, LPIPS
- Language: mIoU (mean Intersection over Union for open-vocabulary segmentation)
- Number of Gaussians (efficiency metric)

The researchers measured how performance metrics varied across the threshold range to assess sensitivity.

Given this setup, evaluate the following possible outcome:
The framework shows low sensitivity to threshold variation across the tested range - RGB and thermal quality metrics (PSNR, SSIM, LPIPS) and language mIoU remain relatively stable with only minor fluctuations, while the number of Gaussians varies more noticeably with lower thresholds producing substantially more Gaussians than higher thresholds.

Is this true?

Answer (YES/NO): NO